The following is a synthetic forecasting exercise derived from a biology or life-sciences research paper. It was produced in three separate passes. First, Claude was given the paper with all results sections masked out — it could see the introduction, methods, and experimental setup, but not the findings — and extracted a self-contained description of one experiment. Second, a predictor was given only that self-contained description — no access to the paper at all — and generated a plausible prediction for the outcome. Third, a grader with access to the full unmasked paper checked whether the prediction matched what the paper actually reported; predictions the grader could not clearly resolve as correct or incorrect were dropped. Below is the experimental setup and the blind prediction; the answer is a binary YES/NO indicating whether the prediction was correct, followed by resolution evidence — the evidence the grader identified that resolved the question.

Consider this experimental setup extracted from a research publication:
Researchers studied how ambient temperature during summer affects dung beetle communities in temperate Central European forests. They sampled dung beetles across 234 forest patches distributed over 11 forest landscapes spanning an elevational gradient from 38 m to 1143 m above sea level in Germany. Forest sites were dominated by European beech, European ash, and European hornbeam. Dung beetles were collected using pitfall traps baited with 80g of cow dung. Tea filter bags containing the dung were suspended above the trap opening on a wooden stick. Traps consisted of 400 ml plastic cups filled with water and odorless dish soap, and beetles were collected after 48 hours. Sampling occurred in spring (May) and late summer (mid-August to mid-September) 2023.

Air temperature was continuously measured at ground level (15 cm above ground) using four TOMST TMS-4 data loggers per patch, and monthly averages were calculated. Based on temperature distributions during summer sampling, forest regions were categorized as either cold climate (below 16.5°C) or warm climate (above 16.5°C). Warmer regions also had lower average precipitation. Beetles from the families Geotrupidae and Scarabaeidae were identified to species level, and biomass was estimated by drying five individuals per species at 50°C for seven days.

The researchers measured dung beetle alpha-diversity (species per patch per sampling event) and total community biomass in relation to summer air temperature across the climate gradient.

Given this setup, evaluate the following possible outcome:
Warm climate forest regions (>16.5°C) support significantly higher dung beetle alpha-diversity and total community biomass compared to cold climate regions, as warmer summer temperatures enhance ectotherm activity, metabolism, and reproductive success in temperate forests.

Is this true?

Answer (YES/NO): NO